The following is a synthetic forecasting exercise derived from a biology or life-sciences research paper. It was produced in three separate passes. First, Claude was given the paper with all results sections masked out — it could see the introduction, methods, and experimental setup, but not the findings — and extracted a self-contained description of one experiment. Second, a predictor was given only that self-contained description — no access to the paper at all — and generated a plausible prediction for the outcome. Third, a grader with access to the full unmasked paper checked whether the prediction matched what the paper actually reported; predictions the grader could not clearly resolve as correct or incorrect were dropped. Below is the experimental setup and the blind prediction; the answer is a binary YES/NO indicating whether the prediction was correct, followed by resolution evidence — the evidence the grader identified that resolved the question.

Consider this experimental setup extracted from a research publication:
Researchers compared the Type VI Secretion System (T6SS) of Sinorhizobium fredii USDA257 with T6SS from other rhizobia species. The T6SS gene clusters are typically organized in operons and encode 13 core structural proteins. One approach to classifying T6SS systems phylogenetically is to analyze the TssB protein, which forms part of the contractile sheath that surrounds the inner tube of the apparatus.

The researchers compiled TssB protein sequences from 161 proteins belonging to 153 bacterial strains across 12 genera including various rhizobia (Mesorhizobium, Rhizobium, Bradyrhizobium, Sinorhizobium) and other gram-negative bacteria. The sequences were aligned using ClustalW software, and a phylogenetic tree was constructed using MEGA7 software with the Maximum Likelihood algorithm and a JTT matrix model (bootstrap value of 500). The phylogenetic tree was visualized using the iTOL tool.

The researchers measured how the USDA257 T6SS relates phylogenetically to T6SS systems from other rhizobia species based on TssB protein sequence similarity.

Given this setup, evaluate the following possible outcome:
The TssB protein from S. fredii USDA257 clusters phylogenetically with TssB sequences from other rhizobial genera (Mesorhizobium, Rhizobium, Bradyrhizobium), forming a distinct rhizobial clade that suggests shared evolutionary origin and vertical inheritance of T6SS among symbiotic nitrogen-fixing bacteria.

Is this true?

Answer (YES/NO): NO